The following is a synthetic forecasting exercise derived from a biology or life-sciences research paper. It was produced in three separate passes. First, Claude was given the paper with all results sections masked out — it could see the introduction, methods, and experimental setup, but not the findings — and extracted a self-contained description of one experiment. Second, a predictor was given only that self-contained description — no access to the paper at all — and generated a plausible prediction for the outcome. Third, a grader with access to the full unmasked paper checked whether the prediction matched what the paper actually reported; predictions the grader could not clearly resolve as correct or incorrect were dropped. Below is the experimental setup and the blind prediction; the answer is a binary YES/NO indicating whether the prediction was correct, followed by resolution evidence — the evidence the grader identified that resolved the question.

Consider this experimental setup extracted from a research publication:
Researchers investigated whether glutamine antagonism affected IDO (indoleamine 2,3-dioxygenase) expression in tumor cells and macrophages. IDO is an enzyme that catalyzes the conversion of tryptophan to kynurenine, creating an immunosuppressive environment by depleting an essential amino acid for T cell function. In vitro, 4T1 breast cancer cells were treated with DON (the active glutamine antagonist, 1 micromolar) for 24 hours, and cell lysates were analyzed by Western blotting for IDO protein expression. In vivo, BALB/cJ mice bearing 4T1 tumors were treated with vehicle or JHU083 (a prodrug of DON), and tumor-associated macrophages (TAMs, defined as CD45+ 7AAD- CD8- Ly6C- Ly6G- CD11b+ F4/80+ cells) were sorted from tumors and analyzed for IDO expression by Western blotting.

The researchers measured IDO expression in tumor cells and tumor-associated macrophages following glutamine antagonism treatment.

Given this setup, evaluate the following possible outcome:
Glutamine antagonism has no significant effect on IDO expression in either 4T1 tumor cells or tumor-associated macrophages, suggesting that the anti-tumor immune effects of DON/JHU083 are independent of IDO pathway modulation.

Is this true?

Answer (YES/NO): NO